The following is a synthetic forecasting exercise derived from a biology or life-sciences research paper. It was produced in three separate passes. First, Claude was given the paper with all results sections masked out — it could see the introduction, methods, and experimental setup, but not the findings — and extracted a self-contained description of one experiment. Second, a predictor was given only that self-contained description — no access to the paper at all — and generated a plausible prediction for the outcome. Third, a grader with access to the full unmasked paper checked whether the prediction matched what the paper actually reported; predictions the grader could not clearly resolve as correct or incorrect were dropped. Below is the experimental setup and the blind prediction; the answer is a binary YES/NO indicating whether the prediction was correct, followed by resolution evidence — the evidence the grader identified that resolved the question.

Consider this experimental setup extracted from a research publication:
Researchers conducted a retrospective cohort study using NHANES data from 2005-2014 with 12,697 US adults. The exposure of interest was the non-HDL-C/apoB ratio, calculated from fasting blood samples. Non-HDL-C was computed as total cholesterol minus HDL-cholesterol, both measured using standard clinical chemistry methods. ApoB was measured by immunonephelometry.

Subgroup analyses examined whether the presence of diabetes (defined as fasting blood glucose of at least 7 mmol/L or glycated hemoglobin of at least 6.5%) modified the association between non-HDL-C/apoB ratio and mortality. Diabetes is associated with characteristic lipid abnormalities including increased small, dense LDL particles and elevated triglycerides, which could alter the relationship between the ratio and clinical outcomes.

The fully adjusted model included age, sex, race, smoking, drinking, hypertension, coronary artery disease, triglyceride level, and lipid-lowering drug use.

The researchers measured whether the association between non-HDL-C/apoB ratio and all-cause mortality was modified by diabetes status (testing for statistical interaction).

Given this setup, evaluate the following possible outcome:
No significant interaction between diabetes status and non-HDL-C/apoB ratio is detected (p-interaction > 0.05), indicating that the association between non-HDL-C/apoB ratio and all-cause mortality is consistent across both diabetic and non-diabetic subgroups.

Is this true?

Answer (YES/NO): YES